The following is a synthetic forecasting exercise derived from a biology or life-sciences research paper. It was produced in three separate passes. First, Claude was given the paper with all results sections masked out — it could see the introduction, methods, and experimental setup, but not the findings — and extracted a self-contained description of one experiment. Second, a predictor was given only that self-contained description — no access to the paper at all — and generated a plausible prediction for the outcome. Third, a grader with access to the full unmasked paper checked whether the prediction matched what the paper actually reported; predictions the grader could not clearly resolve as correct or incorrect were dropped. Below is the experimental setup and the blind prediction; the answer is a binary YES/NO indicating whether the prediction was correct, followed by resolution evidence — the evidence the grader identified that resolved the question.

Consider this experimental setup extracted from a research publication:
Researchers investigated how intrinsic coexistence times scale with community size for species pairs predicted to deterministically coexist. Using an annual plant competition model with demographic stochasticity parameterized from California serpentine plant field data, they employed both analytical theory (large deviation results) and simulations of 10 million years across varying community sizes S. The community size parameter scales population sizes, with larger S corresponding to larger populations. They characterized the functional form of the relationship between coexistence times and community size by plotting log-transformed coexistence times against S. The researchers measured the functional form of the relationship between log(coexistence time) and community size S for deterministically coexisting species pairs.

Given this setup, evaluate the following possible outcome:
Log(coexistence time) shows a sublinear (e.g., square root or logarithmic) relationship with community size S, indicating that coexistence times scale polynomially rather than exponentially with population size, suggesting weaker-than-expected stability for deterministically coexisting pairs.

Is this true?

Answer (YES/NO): NO